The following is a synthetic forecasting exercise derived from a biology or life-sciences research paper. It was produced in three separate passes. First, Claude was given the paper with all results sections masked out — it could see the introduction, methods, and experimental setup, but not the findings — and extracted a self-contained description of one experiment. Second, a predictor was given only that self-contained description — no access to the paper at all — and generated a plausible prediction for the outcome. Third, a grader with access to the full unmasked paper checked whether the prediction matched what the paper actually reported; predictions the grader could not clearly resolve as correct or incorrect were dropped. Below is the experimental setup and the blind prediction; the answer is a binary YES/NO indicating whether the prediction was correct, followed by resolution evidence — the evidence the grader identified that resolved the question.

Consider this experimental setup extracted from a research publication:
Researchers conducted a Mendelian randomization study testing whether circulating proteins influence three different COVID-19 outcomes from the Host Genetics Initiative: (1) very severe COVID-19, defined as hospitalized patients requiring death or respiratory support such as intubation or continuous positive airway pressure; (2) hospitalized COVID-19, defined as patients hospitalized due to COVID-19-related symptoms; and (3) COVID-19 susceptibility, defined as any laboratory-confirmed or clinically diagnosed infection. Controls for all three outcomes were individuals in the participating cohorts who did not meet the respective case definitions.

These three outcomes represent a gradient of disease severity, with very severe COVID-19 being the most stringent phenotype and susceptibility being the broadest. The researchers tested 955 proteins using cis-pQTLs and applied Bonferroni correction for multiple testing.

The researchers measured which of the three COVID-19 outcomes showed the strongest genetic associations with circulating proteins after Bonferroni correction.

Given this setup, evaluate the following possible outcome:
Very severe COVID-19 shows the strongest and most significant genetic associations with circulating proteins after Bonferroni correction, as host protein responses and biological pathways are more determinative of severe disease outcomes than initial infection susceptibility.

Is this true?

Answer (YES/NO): YES